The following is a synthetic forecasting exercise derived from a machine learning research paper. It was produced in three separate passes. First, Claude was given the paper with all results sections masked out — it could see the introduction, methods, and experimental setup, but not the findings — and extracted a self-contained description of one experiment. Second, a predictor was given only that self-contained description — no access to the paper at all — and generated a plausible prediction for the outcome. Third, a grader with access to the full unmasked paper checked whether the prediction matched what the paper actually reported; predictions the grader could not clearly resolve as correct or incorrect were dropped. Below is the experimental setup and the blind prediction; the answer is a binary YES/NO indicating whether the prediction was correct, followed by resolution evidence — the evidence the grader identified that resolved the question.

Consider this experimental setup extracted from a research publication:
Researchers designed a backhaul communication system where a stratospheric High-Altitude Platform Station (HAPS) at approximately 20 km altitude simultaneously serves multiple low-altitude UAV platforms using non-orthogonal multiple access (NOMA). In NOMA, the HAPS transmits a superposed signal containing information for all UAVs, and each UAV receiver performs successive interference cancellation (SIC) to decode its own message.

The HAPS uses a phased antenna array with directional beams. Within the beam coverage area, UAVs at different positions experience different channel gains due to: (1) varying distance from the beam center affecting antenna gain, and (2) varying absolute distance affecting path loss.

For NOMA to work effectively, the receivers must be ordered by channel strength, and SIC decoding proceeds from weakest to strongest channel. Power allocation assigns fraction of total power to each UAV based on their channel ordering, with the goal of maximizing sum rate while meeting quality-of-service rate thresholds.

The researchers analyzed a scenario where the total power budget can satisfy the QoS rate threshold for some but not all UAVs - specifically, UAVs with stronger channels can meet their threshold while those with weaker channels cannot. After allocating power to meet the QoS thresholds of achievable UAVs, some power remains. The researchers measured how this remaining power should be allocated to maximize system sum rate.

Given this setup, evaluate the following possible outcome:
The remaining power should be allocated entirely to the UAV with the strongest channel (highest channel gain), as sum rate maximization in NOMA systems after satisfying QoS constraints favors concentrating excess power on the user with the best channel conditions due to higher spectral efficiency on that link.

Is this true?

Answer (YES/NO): YES